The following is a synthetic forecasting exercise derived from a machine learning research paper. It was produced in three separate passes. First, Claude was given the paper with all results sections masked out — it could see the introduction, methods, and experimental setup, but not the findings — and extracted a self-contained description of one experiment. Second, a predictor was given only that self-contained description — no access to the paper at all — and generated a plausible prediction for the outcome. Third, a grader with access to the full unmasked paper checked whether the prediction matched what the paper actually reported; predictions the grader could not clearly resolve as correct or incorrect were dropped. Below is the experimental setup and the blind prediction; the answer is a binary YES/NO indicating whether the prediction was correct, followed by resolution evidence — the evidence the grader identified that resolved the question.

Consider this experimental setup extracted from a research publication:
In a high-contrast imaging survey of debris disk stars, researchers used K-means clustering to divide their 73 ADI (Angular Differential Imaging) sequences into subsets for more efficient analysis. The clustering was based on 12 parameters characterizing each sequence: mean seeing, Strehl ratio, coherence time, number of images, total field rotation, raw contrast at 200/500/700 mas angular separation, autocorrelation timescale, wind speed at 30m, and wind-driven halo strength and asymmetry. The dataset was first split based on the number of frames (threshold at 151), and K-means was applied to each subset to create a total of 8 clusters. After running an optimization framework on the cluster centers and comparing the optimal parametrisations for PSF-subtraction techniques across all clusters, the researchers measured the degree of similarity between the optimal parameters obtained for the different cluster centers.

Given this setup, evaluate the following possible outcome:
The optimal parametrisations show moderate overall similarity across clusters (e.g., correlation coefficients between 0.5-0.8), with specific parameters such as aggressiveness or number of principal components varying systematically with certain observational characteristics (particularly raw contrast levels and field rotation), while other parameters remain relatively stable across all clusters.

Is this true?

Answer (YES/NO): NO